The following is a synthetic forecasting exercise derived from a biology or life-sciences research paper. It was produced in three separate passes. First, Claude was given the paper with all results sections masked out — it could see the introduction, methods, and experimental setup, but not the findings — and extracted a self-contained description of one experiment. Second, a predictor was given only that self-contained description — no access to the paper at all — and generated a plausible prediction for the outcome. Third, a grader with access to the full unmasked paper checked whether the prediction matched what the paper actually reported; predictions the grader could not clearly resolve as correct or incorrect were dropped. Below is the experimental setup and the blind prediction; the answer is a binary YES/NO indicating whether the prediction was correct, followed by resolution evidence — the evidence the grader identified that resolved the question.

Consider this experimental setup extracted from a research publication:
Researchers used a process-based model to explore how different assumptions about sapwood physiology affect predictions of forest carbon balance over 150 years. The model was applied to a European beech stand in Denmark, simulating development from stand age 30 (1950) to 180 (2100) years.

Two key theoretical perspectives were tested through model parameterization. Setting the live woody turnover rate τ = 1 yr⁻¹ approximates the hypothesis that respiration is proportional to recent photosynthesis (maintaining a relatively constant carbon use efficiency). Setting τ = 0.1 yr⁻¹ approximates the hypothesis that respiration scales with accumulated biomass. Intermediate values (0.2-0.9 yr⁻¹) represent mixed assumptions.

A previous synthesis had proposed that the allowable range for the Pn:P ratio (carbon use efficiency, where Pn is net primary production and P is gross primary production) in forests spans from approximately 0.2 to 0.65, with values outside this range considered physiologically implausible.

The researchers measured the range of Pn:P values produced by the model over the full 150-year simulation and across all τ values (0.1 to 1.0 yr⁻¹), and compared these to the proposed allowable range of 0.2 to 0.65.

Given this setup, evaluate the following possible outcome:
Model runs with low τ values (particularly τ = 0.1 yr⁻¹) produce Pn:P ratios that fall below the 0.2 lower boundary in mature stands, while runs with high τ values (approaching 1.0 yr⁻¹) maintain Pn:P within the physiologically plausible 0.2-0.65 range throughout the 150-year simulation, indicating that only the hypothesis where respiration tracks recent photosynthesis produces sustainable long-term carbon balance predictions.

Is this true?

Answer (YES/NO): YES